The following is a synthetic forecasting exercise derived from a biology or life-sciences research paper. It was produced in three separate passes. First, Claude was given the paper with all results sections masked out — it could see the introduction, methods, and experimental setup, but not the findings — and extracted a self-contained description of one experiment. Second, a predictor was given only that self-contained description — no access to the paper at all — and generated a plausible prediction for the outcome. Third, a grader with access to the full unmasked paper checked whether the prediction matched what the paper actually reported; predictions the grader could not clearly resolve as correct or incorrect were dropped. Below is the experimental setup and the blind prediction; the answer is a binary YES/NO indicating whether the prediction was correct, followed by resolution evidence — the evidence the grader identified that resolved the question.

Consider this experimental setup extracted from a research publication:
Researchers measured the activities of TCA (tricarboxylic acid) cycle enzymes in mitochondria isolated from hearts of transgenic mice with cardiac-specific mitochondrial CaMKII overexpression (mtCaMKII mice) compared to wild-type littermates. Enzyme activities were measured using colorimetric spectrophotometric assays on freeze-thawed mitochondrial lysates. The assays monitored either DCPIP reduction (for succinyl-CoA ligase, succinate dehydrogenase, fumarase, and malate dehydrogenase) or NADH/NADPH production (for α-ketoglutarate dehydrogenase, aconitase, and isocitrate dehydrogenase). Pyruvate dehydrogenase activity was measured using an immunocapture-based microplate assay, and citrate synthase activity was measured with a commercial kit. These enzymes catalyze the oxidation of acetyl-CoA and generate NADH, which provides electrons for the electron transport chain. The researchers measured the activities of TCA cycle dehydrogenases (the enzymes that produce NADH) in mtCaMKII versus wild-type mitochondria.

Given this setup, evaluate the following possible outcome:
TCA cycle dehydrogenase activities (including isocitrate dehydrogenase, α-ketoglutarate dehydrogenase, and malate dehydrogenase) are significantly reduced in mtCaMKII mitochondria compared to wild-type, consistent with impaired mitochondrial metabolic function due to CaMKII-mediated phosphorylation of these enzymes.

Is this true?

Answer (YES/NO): NO